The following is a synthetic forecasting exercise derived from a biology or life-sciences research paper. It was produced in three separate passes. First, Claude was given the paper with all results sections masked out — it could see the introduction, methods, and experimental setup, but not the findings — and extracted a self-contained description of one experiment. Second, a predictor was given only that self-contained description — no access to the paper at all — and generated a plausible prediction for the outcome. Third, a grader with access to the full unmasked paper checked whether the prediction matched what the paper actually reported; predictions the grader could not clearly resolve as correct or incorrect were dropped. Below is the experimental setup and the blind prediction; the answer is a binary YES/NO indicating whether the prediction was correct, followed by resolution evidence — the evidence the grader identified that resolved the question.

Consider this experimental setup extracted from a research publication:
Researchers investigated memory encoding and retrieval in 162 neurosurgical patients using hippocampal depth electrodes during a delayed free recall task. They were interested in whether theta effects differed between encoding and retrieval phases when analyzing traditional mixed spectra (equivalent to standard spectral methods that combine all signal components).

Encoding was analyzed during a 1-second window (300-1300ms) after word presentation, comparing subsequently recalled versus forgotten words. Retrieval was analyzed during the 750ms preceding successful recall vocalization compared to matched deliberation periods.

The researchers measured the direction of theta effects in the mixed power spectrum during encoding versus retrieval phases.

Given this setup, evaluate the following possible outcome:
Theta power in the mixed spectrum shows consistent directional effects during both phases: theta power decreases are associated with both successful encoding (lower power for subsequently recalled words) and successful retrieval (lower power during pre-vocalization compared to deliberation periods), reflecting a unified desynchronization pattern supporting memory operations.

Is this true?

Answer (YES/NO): NO